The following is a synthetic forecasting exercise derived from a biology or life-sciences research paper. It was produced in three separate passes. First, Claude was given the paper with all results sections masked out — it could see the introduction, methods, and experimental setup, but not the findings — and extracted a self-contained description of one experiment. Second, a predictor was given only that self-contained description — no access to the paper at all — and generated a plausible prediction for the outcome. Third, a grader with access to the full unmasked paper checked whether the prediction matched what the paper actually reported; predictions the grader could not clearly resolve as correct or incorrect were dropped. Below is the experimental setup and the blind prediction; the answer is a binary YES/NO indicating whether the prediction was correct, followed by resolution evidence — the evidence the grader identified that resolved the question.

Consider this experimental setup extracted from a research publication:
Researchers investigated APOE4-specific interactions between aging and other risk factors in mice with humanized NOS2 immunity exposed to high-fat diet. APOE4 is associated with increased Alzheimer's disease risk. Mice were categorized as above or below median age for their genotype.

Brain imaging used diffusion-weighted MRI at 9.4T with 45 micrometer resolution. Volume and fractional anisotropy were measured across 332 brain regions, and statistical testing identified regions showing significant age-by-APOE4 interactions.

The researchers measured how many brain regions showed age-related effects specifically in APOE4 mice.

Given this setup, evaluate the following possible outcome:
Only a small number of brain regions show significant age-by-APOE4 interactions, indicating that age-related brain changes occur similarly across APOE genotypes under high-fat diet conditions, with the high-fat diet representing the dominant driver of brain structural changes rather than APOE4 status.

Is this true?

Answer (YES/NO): NO